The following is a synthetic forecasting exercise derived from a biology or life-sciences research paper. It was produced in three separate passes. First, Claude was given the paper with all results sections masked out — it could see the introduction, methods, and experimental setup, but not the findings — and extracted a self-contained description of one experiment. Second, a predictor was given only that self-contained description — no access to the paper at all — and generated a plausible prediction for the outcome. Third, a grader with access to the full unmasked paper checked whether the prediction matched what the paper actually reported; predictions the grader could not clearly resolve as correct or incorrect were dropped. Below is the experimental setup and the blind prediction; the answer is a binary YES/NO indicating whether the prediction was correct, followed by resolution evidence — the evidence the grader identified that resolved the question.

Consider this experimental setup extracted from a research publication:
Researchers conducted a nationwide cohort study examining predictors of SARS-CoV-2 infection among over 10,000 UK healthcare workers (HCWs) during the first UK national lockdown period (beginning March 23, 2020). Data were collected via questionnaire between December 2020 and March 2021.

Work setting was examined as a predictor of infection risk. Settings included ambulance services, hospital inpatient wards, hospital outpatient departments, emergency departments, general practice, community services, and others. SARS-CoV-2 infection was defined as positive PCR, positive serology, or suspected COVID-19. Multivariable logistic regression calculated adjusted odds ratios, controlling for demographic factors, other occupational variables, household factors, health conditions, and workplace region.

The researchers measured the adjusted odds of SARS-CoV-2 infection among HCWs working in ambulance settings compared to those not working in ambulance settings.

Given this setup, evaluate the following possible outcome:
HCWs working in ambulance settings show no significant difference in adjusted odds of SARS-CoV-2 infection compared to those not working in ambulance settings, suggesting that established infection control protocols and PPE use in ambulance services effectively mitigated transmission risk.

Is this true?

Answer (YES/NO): NO